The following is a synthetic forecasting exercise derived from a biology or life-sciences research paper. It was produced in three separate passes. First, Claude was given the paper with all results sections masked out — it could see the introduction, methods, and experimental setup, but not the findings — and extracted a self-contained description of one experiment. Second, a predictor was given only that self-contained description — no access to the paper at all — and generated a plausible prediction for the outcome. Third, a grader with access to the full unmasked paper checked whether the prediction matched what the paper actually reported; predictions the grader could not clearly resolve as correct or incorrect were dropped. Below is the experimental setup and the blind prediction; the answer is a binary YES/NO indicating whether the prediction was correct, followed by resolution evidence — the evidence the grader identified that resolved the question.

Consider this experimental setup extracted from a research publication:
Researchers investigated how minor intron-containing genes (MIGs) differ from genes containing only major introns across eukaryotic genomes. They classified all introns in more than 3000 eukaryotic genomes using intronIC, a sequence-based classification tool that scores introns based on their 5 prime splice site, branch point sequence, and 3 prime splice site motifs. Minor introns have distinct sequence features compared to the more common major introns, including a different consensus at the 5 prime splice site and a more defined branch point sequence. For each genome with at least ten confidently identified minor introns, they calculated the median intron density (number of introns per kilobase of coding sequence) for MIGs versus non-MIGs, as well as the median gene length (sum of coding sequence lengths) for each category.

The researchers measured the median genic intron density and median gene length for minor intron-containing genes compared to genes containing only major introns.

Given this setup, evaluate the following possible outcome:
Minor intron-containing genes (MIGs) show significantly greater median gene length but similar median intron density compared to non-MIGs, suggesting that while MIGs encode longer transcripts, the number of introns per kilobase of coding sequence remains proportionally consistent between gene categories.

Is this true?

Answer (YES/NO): NO